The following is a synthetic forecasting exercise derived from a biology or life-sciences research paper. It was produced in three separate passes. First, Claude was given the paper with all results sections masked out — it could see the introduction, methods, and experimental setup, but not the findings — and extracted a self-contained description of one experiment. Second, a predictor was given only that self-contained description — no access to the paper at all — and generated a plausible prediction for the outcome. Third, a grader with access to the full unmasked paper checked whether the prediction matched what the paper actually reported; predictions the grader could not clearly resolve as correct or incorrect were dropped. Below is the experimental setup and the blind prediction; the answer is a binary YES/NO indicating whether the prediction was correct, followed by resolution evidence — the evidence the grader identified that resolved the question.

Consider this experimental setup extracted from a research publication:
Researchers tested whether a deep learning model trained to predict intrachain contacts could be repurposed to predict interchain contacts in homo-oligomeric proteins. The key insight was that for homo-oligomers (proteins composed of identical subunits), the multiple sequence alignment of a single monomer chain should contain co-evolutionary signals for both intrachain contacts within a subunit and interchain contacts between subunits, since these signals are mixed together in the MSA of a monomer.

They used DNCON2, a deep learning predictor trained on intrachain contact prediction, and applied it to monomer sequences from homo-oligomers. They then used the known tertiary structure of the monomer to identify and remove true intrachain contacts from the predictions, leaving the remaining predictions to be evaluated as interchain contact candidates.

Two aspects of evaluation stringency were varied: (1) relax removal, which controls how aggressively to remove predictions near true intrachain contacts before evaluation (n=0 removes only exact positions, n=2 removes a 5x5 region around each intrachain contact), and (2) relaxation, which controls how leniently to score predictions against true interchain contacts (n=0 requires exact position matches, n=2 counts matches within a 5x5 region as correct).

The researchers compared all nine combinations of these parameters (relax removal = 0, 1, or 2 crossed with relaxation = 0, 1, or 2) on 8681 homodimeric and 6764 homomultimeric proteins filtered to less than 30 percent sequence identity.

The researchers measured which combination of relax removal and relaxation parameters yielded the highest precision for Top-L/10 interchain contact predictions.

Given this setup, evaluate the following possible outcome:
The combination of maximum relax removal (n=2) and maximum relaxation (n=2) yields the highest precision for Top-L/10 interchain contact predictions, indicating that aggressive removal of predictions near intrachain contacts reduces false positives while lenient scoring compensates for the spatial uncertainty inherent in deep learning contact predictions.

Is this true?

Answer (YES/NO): YES